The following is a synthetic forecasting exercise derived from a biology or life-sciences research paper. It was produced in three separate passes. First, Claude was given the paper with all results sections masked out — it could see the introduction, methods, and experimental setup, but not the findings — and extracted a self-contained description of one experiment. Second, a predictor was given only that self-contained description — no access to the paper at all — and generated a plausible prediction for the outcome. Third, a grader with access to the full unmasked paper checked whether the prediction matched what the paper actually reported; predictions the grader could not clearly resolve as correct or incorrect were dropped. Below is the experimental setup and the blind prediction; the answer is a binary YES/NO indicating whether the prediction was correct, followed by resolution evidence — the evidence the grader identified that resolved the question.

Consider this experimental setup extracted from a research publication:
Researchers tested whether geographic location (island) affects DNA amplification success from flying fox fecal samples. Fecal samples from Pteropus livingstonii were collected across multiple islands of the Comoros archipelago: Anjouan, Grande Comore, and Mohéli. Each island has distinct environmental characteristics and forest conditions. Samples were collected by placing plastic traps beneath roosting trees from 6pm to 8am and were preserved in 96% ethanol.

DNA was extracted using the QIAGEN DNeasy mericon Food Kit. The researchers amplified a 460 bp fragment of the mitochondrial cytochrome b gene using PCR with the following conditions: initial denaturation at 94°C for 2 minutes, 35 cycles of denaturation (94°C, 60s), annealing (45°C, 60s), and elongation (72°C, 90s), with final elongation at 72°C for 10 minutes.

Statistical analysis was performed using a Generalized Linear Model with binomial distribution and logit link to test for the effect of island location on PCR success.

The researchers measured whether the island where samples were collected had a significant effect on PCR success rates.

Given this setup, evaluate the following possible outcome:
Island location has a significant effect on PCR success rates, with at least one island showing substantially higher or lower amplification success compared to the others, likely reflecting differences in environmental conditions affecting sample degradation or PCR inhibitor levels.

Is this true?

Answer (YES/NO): YES